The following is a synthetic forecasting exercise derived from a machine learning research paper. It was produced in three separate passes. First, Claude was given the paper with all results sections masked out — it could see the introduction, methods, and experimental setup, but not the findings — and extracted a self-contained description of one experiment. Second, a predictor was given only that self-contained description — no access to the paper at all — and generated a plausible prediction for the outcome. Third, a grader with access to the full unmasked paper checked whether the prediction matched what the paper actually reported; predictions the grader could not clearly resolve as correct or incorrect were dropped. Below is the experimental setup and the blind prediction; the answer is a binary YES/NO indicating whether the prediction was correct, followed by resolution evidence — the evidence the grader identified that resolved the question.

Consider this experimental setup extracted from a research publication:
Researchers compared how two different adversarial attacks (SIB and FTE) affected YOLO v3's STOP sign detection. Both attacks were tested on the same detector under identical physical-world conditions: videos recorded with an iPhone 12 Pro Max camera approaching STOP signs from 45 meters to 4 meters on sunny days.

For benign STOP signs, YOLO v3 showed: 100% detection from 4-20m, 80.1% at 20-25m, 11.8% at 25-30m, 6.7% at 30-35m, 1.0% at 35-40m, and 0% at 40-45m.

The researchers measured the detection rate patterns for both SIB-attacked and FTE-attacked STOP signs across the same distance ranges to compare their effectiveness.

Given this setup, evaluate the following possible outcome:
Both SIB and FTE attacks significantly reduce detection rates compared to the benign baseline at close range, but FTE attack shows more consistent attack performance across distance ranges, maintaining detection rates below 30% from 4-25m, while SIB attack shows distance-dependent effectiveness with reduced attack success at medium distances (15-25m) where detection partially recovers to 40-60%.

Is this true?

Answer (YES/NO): NO